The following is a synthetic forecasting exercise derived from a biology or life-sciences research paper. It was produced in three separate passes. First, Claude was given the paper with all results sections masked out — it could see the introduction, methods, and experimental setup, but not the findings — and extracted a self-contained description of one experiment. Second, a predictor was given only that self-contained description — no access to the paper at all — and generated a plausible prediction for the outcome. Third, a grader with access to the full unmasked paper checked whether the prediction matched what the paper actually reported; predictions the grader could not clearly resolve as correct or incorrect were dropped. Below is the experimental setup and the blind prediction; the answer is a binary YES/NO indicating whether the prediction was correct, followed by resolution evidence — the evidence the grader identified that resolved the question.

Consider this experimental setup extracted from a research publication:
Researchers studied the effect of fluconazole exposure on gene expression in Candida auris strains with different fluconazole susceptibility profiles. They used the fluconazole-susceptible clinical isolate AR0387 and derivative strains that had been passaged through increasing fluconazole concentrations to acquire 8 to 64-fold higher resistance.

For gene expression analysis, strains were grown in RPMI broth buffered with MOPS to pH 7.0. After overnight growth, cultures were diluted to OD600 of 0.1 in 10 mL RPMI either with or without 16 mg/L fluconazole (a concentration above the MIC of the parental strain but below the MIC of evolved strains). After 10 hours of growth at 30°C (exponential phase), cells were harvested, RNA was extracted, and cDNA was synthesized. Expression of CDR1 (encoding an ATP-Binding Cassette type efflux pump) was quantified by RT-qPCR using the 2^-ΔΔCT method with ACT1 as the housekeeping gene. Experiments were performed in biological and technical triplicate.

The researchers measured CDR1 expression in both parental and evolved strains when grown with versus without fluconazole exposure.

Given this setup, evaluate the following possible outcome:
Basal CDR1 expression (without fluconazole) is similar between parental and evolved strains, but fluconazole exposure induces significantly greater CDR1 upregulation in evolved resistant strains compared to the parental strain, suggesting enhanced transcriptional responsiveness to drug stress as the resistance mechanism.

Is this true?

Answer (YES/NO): NO